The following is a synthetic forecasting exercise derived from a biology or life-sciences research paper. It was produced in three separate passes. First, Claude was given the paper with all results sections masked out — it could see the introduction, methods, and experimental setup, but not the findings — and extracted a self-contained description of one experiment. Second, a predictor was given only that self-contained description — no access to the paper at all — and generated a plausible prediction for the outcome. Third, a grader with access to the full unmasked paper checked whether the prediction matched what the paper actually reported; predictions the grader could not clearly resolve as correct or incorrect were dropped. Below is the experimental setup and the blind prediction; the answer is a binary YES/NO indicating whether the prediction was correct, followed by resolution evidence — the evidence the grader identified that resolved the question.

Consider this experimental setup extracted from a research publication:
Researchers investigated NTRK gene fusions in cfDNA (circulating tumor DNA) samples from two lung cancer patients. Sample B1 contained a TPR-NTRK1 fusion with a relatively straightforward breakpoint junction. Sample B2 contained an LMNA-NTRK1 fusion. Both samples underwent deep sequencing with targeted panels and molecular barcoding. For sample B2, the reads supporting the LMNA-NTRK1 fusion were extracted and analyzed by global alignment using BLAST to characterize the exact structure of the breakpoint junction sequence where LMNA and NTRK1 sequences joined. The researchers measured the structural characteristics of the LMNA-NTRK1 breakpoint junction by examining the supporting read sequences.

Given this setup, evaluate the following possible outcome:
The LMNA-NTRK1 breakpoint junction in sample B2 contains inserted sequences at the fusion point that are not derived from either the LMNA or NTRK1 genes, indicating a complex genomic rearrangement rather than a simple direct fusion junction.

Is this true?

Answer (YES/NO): YES